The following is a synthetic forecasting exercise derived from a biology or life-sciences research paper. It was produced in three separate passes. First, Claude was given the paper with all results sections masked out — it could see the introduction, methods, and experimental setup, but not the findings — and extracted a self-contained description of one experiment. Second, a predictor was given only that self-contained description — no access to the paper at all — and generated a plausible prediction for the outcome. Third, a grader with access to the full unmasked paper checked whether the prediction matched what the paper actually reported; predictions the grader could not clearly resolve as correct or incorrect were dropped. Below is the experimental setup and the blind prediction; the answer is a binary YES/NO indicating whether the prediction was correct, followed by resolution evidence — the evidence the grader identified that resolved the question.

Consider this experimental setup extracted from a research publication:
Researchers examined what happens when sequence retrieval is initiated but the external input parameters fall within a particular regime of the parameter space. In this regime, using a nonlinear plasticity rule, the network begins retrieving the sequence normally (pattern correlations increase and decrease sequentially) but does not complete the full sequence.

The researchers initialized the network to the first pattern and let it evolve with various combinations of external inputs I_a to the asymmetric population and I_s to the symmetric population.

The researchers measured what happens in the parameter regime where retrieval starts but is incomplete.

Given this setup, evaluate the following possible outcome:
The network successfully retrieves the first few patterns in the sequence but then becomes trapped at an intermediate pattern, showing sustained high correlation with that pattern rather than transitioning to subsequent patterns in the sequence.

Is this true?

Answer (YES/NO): YES